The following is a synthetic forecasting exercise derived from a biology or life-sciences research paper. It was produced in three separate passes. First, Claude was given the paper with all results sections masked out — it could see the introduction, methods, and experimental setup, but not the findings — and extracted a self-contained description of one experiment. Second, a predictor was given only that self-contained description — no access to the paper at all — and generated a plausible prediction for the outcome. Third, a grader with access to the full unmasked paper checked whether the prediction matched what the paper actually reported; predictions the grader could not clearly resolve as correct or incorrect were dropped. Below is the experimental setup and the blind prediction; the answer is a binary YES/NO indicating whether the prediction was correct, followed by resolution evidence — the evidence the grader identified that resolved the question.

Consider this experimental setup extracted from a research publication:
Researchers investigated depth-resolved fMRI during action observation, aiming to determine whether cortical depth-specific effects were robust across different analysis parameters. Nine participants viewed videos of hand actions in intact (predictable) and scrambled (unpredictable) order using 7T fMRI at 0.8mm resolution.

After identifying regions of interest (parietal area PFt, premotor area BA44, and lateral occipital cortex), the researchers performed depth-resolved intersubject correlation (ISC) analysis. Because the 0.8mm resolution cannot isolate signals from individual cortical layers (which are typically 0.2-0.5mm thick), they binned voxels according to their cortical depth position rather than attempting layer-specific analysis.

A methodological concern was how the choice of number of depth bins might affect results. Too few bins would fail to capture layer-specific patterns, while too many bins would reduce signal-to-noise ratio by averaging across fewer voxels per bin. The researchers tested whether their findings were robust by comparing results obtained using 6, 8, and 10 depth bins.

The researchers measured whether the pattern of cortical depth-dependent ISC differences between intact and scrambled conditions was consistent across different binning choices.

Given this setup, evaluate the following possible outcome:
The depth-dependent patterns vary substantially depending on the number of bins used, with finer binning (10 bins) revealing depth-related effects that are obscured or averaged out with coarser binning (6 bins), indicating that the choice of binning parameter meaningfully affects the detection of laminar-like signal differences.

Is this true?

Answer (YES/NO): NO